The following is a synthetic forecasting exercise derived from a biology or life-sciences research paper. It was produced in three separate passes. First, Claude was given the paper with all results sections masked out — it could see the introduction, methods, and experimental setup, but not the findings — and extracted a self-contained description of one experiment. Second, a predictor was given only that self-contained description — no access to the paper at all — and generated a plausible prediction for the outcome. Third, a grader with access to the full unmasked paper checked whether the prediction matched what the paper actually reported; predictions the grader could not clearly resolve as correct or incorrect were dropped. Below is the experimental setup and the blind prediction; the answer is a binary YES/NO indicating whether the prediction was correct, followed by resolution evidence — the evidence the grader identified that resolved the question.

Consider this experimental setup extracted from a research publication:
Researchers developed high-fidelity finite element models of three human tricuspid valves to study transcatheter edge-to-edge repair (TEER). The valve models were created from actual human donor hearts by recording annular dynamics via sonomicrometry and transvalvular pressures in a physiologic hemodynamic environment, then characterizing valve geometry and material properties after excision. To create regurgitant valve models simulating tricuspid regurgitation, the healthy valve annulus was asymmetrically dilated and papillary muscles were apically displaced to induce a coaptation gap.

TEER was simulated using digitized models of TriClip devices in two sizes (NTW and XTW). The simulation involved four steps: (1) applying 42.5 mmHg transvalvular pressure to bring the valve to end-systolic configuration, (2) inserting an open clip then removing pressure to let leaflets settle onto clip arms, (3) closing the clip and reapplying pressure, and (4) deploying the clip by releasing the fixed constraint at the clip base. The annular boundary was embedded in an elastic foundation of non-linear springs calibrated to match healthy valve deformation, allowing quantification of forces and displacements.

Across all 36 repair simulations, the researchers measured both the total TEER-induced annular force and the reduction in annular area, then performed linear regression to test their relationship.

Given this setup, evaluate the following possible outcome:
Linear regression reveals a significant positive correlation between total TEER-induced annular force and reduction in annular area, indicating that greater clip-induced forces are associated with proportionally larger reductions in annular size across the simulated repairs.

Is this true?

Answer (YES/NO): YES